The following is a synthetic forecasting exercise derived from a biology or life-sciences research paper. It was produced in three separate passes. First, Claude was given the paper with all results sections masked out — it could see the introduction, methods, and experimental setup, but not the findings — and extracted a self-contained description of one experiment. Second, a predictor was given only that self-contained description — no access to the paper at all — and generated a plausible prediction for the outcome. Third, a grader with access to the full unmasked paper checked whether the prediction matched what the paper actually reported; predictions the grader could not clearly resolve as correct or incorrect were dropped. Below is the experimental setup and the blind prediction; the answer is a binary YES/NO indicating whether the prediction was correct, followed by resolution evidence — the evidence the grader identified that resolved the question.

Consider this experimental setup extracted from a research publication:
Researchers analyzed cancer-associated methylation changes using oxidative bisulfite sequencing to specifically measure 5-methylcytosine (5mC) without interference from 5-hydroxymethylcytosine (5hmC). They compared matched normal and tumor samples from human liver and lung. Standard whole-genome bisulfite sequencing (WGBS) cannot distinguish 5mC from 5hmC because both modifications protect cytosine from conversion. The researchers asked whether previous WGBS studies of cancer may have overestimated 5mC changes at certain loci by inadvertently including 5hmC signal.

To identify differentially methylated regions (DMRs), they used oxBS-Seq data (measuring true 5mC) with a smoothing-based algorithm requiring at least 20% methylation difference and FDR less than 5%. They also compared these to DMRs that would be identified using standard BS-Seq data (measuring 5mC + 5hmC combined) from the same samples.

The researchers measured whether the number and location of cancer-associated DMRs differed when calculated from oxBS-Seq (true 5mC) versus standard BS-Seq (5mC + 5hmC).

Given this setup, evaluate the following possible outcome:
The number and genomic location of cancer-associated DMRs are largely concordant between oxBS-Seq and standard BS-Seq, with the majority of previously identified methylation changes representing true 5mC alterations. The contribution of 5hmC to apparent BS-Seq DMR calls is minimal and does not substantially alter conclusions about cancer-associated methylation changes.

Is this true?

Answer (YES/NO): NO